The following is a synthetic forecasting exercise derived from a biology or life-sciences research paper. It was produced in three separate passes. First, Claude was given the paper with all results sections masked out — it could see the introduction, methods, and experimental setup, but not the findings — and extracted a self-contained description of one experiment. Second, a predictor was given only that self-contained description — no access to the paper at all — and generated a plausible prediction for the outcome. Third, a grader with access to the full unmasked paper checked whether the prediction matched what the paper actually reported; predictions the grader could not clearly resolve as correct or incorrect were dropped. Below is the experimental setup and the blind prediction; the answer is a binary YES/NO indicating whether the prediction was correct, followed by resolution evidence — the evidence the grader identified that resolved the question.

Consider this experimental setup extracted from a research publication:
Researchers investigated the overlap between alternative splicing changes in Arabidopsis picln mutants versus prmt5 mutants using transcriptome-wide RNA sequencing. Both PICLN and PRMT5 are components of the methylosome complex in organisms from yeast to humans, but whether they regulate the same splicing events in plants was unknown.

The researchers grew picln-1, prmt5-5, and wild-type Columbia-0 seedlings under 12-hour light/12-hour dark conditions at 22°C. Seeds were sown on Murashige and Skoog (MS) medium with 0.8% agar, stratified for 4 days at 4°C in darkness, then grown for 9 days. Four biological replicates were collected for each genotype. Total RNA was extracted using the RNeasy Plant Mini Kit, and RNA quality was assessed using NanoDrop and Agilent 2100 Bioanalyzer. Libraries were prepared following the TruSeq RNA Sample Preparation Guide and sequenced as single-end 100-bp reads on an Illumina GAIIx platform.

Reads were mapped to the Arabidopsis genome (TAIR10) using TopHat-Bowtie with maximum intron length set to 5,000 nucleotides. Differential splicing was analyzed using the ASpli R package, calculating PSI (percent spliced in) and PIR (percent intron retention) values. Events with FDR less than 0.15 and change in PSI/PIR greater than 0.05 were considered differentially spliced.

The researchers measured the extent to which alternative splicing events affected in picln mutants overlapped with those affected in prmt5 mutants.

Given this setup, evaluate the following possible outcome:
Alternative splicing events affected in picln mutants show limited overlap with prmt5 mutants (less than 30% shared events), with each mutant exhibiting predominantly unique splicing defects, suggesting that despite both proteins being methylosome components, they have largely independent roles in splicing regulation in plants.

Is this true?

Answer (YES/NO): NO